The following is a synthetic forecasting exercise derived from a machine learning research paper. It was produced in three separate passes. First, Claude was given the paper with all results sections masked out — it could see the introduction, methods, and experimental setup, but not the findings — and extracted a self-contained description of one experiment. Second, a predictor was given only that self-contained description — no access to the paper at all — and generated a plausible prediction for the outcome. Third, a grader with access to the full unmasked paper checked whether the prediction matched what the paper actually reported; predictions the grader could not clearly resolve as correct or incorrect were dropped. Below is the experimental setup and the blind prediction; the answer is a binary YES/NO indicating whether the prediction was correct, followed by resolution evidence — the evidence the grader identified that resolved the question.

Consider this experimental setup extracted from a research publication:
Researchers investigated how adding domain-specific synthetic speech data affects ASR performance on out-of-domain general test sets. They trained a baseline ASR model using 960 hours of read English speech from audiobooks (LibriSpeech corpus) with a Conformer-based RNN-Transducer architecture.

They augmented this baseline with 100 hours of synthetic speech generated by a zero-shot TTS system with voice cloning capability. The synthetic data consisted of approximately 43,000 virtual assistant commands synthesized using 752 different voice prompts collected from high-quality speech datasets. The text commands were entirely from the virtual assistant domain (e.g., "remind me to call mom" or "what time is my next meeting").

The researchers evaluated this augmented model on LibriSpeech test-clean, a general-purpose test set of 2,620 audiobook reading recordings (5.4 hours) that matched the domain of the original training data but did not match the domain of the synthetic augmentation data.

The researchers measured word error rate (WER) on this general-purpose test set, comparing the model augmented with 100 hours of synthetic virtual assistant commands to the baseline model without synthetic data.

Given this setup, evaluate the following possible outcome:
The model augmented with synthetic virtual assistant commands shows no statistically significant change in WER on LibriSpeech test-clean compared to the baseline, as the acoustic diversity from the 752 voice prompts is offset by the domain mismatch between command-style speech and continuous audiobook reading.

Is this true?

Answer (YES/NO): NO